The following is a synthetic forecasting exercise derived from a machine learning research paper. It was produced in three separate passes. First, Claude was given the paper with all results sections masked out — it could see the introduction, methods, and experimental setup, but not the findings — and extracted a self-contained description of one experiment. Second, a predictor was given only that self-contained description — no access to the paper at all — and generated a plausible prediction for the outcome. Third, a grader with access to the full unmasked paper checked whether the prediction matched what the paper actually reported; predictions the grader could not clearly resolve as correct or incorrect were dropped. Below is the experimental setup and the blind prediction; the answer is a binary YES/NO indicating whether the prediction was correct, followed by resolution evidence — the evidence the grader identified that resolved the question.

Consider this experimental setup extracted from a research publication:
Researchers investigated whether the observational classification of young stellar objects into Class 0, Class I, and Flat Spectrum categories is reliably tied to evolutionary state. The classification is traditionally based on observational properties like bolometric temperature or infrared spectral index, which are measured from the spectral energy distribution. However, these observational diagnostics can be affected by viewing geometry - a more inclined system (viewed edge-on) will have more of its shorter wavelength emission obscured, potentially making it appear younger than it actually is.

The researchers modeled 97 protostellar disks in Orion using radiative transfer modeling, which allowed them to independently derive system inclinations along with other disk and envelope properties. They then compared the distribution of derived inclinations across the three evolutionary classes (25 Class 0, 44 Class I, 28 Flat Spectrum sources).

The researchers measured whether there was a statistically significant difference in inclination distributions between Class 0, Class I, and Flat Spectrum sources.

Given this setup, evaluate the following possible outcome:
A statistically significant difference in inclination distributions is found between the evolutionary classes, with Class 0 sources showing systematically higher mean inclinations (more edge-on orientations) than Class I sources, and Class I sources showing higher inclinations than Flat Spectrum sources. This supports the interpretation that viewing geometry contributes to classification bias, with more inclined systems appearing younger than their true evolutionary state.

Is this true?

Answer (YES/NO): NO